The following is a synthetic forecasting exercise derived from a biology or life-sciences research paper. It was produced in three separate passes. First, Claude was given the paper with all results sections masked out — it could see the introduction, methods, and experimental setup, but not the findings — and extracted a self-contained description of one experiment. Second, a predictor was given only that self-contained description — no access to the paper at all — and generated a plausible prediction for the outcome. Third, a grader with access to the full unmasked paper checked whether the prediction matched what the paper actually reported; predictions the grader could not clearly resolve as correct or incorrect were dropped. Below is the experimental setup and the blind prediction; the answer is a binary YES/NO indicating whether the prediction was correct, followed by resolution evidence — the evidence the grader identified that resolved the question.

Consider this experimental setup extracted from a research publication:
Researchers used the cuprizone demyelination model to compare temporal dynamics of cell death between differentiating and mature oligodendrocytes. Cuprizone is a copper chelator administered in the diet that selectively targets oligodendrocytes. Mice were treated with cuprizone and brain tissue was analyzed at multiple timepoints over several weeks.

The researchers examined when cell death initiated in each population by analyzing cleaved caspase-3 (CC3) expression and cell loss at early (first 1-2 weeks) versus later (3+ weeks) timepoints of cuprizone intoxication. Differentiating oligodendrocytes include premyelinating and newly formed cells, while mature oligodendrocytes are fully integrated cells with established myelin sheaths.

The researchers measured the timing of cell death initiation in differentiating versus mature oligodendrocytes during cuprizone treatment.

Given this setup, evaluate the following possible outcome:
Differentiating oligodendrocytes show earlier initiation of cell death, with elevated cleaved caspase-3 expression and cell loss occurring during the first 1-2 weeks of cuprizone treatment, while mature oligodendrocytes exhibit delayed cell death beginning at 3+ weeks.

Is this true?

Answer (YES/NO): YES